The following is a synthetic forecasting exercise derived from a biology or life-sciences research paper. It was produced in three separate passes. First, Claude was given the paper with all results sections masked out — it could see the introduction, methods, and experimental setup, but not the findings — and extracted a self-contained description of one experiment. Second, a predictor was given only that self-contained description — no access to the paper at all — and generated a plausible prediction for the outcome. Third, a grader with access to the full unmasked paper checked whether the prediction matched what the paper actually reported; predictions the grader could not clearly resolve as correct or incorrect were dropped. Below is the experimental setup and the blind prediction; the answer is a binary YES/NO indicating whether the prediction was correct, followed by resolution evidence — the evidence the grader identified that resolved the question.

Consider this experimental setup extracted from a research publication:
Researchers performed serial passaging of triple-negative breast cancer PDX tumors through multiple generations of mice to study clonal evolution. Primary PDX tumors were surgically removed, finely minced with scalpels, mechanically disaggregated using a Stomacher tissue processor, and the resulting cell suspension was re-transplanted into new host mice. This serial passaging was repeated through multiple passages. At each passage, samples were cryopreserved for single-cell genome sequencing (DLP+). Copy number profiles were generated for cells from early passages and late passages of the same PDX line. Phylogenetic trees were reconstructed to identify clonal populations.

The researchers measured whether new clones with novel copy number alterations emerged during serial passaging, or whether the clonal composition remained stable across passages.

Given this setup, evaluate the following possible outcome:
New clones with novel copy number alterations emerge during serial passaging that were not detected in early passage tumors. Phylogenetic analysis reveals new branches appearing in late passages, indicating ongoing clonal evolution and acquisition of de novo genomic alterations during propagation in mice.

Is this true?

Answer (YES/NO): YES